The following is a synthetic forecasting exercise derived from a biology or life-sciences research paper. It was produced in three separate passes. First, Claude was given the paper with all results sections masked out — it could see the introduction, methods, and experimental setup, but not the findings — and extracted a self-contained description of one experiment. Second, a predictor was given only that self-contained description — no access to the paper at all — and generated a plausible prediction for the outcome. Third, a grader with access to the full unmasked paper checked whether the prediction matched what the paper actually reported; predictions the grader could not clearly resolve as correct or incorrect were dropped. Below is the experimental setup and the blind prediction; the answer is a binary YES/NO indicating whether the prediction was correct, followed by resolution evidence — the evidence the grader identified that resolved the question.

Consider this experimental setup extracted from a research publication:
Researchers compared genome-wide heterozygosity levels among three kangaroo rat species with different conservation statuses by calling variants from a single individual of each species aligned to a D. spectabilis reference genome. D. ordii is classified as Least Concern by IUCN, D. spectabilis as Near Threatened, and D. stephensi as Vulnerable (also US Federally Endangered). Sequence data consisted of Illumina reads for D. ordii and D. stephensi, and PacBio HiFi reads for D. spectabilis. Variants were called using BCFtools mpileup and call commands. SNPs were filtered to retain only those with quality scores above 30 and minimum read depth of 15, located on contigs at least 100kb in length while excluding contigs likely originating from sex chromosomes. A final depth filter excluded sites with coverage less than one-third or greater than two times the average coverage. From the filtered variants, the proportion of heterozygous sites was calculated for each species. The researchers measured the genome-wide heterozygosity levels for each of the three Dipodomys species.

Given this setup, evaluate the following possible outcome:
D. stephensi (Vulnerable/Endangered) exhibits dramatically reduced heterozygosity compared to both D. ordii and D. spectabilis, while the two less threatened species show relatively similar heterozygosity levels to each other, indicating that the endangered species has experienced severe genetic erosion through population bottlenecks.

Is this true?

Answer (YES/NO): NO